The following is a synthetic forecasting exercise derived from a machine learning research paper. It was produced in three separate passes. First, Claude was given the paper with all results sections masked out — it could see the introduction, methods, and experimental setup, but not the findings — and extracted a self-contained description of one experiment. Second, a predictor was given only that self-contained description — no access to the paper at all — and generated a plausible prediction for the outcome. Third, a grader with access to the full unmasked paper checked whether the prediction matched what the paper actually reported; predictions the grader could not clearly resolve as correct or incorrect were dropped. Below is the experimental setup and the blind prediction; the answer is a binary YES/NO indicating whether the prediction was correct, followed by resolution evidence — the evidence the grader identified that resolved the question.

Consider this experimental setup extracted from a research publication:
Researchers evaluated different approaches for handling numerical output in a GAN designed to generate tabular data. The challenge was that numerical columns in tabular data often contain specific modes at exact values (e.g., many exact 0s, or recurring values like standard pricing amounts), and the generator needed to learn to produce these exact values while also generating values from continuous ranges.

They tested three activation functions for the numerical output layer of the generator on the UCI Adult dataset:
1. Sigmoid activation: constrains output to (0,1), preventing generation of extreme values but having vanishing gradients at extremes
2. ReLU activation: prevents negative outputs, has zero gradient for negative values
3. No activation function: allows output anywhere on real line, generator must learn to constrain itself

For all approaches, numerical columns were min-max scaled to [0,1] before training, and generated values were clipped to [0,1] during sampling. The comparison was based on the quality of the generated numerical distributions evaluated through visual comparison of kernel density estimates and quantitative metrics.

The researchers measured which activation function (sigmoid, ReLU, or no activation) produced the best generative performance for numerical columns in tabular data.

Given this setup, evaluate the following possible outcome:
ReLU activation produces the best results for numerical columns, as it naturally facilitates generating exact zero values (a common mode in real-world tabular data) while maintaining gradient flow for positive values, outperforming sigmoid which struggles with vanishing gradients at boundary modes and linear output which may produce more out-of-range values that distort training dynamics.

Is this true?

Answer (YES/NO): NO